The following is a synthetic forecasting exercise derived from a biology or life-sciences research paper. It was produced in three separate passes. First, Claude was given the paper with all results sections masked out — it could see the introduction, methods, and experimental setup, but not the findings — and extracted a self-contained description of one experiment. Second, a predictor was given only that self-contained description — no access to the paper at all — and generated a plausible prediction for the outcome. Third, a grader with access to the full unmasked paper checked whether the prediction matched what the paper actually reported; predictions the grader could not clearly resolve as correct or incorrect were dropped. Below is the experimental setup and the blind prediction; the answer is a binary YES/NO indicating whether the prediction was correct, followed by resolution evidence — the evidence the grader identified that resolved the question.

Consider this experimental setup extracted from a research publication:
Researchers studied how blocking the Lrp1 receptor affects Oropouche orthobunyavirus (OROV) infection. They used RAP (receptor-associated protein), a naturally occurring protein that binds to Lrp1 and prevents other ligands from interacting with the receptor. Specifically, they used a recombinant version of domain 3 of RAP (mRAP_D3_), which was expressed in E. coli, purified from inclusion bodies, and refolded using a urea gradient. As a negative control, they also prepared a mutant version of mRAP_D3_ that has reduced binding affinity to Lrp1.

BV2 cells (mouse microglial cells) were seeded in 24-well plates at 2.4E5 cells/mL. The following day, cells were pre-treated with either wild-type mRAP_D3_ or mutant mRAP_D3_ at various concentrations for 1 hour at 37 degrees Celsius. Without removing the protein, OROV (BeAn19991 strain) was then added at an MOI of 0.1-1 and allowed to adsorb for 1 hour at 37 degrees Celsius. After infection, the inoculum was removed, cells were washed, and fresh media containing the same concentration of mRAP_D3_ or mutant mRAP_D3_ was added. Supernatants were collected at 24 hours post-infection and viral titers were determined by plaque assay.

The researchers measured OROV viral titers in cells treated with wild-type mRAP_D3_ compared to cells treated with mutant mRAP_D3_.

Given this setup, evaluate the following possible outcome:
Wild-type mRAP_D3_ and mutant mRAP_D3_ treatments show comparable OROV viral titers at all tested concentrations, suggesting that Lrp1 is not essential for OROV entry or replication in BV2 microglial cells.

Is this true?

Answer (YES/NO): NO